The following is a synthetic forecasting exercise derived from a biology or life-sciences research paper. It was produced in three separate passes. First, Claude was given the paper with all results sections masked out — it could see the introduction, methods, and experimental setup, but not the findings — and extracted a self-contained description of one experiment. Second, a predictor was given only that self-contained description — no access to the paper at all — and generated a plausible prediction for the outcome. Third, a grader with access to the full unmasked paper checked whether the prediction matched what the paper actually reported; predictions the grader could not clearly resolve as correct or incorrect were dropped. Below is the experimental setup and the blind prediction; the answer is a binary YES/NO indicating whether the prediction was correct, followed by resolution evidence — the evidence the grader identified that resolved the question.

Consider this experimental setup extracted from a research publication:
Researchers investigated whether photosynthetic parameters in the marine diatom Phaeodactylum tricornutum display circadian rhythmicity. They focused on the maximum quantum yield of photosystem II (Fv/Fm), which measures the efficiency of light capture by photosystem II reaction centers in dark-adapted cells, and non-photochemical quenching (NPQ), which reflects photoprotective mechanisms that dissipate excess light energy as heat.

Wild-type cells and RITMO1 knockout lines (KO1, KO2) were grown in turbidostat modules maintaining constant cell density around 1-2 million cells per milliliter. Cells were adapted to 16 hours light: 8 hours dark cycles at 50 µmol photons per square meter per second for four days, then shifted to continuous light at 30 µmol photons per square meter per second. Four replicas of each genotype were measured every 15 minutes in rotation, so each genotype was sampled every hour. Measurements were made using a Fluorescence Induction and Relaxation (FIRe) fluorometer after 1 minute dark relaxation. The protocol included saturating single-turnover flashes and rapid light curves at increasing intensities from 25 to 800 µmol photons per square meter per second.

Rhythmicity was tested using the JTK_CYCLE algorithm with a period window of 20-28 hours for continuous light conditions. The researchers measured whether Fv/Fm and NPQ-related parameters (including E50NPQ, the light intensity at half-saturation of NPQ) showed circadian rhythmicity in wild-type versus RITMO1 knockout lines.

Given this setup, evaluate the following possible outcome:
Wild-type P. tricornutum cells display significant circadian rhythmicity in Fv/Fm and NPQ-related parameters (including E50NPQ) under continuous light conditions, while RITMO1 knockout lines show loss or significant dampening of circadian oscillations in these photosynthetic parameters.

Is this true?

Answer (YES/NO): YES